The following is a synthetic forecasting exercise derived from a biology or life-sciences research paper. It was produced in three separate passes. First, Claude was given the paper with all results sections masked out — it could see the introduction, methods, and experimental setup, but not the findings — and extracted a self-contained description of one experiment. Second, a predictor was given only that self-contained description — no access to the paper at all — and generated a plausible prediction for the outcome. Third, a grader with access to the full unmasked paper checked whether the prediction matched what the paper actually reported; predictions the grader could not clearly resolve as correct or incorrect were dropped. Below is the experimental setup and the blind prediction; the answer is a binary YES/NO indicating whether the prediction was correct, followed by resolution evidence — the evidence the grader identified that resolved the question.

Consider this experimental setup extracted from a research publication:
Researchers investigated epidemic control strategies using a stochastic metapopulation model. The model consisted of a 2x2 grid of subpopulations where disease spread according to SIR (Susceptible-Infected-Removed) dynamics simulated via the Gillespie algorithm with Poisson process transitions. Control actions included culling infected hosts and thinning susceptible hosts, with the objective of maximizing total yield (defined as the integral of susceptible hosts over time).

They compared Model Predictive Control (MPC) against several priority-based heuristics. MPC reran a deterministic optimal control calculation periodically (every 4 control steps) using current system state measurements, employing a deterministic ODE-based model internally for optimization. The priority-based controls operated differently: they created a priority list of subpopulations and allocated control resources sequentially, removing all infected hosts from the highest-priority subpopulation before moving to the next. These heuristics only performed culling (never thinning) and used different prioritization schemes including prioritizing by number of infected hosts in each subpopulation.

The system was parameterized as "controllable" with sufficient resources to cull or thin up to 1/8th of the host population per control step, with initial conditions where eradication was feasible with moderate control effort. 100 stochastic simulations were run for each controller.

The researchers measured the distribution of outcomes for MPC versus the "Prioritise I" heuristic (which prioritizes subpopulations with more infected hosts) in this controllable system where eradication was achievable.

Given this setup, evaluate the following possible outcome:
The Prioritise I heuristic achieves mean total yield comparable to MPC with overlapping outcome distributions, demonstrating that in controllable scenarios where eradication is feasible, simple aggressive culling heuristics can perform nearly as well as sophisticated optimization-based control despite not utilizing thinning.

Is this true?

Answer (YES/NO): NO